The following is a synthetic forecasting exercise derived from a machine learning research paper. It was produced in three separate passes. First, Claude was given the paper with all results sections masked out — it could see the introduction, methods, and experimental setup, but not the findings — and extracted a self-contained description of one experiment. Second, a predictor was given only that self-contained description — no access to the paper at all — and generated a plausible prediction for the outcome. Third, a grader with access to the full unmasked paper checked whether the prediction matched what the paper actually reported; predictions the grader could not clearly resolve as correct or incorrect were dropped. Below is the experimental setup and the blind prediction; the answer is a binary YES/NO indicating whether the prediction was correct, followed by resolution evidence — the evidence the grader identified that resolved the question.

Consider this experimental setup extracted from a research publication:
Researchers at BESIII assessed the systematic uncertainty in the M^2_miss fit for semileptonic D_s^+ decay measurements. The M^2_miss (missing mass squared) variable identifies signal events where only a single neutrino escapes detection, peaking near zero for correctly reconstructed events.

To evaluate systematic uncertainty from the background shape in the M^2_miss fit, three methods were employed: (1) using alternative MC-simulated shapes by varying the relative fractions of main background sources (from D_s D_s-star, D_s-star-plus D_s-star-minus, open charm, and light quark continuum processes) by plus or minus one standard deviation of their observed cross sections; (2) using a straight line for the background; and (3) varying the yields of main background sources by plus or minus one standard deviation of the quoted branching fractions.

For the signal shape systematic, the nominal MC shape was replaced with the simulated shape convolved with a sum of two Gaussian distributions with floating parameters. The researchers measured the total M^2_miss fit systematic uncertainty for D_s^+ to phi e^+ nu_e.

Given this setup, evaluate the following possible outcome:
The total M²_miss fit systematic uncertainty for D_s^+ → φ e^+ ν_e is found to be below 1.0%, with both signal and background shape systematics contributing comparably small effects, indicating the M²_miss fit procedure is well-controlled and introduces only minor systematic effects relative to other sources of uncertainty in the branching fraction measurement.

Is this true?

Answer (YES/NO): NO